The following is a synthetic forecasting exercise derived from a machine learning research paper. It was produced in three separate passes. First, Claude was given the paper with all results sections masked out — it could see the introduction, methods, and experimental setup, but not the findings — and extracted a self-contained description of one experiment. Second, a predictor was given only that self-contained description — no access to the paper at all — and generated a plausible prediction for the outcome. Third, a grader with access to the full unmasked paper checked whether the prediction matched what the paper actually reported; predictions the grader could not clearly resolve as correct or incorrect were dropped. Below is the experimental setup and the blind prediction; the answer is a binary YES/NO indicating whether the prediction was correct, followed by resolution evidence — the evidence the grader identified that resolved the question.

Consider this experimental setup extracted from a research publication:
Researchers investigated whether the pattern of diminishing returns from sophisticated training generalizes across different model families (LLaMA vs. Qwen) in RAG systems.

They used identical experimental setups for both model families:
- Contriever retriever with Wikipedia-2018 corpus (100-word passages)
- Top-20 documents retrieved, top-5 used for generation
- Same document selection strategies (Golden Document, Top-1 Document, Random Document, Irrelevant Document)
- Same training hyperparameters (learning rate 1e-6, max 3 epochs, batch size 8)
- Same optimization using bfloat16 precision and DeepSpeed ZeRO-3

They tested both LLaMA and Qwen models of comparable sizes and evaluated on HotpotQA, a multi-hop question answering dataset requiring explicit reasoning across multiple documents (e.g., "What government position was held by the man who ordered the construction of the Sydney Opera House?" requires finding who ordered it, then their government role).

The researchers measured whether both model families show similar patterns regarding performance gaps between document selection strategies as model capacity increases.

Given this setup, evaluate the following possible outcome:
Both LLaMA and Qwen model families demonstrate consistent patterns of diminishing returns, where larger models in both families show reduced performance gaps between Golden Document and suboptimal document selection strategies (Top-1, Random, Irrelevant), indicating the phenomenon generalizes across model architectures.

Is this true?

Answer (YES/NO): YES